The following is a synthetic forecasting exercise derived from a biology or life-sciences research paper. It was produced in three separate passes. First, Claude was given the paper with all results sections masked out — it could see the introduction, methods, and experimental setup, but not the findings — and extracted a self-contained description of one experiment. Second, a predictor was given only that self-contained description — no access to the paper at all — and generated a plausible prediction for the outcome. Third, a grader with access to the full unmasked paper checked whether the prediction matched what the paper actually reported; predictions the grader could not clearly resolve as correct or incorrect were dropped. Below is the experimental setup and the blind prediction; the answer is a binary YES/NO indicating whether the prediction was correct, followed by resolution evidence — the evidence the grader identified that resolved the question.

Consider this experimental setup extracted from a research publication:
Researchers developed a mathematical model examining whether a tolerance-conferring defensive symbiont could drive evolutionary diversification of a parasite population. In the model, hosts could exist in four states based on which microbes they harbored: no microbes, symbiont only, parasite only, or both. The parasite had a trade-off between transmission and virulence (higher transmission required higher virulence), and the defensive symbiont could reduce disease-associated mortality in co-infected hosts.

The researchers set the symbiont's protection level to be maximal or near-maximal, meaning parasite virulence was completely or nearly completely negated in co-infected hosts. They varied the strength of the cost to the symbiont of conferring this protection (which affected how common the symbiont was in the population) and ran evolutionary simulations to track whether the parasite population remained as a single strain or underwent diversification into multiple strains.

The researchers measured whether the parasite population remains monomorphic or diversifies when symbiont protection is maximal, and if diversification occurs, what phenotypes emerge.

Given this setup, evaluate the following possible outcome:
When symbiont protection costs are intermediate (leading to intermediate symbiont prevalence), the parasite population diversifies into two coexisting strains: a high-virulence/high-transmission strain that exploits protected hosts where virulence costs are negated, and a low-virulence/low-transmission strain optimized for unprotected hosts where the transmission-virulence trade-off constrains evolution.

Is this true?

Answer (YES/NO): YES